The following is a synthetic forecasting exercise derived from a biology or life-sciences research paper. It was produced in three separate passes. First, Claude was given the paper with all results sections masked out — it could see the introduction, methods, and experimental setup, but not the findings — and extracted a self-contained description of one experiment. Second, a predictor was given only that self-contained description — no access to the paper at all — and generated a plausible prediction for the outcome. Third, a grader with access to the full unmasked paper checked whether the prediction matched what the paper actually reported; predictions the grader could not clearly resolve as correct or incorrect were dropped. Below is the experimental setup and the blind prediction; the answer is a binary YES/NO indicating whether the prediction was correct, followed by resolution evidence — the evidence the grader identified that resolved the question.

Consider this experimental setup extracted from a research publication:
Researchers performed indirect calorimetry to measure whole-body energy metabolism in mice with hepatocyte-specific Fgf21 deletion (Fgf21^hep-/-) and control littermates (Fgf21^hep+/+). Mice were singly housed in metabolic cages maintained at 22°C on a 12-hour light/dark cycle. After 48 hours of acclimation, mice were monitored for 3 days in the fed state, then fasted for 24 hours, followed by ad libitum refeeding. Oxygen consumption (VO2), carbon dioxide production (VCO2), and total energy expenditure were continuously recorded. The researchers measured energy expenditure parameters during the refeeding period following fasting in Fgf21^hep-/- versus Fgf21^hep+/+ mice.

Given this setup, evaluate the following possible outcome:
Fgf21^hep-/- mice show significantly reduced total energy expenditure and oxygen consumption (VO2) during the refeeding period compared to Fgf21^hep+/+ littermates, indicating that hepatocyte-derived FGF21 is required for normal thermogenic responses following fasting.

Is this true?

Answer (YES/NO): NO